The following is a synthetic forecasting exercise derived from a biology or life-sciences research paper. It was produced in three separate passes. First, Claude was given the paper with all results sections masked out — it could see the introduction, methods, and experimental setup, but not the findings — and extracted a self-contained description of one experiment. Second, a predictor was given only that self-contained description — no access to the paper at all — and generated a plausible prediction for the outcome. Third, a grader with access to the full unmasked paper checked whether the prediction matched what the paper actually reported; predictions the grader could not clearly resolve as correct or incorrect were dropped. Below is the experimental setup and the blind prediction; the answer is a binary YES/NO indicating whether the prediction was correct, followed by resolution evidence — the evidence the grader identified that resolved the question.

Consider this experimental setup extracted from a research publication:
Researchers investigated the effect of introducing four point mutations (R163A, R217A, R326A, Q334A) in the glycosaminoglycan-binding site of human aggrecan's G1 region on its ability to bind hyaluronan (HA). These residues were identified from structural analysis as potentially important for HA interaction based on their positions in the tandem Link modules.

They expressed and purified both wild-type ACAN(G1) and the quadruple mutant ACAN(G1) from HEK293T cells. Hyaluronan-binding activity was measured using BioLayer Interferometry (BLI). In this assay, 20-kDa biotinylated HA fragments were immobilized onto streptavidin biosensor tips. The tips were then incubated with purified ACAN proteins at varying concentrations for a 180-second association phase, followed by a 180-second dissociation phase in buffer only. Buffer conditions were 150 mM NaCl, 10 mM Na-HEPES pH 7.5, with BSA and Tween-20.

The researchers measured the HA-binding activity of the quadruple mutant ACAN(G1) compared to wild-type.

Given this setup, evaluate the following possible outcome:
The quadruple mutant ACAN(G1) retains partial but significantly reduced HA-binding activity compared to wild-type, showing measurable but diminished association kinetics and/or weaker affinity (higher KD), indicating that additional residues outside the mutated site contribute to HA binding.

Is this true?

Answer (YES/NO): NO